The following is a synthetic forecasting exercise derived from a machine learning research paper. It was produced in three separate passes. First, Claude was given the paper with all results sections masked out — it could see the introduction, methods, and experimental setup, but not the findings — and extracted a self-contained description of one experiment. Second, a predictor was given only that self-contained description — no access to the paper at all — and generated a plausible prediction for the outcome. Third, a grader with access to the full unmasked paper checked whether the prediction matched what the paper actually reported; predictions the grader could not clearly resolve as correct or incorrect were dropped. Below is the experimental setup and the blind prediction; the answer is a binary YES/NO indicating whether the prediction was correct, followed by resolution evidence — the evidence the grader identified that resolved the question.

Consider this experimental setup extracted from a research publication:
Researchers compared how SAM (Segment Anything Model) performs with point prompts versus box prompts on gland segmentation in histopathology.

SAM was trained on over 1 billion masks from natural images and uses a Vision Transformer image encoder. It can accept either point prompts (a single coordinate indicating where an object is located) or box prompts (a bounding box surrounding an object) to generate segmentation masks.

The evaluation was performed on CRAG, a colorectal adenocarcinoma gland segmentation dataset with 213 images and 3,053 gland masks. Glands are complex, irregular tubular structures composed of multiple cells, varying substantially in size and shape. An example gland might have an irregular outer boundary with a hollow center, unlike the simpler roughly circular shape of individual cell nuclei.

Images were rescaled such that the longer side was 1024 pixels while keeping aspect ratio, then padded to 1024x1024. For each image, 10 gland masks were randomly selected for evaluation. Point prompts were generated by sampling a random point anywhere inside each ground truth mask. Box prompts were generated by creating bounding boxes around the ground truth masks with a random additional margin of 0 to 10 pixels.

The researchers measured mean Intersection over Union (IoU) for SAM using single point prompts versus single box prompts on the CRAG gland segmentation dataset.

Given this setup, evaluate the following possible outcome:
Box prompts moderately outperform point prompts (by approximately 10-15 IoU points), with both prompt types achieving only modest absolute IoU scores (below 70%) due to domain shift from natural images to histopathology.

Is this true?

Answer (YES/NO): NO